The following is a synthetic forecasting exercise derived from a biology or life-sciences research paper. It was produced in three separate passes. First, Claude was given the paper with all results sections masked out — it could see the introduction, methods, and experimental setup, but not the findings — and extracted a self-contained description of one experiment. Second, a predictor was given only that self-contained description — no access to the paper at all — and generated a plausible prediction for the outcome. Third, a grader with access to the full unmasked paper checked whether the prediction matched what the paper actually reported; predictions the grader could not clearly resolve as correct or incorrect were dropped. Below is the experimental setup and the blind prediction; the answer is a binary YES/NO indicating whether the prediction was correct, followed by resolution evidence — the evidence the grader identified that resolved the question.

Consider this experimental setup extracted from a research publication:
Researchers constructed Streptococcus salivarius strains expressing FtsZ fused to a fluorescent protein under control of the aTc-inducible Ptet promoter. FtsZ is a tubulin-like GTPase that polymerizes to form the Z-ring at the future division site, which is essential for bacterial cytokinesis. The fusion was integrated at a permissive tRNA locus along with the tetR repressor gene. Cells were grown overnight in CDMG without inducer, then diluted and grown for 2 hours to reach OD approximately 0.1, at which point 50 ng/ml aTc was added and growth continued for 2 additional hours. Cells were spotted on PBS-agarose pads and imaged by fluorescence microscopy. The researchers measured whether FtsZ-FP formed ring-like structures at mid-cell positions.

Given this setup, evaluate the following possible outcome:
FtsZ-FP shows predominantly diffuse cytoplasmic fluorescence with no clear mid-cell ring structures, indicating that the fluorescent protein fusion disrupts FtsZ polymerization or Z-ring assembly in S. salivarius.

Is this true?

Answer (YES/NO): NO